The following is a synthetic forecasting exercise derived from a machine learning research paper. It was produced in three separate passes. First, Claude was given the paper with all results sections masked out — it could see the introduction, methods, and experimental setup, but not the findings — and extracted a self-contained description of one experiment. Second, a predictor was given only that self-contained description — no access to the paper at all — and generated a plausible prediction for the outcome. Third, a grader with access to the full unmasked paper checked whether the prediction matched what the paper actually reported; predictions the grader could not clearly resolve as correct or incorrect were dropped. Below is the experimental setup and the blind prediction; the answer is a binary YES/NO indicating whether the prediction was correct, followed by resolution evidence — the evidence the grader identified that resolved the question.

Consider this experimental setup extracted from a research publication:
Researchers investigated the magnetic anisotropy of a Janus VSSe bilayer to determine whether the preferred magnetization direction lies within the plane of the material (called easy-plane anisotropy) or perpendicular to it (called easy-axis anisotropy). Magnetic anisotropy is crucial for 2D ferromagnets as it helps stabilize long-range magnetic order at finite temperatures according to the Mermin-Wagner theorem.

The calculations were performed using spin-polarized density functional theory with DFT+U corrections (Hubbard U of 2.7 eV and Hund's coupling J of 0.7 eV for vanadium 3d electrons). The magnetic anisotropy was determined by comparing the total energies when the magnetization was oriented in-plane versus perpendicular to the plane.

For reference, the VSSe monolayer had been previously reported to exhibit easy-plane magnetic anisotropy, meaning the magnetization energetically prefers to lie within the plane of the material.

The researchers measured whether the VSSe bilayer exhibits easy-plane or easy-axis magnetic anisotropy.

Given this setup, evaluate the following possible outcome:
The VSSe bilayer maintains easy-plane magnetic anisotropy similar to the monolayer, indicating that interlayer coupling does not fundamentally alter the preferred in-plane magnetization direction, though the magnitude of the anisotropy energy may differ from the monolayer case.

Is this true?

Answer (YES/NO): YES